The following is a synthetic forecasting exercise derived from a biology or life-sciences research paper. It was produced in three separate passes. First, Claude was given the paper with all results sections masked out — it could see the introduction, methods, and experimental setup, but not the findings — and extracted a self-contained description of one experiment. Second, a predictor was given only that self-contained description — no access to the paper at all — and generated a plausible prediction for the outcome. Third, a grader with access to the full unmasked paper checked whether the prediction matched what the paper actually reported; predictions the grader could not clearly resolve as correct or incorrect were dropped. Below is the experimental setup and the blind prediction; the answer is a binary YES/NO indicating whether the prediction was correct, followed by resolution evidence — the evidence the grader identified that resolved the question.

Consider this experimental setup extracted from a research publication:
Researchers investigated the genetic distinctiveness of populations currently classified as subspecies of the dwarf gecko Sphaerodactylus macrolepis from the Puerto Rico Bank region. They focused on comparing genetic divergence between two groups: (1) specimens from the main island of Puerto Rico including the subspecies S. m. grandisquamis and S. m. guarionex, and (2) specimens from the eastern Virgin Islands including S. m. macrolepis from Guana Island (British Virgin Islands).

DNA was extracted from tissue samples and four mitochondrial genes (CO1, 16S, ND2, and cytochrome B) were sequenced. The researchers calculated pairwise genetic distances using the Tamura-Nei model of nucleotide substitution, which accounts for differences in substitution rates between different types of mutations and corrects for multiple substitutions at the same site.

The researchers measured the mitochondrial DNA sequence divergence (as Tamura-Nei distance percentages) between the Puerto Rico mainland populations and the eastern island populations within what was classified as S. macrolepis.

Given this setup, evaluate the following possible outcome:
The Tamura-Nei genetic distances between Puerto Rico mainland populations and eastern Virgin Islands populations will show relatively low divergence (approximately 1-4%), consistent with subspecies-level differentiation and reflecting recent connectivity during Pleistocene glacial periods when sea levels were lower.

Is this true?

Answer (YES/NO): NO